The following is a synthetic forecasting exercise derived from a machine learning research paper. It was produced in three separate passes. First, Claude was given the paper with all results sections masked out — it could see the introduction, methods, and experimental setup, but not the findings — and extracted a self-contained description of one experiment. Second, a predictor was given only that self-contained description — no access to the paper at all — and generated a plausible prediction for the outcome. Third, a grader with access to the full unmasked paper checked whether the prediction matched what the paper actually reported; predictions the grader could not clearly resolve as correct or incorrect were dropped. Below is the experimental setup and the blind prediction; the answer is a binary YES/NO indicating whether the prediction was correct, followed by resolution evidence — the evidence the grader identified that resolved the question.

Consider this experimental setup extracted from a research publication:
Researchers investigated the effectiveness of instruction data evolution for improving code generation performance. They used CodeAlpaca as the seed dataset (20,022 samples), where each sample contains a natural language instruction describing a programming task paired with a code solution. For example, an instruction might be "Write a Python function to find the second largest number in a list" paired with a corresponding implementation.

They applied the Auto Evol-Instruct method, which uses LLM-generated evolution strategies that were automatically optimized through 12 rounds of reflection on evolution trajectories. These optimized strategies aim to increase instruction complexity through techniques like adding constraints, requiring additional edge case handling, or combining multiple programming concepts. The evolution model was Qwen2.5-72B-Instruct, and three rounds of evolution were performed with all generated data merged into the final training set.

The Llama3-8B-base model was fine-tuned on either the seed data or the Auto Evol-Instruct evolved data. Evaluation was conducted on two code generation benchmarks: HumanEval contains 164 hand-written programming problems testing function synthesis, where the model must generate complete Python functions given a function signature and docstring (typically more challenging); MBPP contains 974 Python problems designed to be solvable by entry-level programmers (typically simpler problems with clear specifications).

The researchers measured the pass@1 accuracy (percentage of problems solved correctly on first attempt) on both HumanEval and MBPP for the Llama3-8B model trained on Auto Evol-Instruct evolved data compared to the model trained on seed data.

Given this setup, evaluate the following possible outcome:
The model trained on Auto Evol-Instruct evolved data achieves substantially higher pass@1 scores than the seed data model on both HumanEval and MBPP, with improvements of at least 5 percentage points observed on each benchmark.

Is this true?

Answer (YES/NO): YES